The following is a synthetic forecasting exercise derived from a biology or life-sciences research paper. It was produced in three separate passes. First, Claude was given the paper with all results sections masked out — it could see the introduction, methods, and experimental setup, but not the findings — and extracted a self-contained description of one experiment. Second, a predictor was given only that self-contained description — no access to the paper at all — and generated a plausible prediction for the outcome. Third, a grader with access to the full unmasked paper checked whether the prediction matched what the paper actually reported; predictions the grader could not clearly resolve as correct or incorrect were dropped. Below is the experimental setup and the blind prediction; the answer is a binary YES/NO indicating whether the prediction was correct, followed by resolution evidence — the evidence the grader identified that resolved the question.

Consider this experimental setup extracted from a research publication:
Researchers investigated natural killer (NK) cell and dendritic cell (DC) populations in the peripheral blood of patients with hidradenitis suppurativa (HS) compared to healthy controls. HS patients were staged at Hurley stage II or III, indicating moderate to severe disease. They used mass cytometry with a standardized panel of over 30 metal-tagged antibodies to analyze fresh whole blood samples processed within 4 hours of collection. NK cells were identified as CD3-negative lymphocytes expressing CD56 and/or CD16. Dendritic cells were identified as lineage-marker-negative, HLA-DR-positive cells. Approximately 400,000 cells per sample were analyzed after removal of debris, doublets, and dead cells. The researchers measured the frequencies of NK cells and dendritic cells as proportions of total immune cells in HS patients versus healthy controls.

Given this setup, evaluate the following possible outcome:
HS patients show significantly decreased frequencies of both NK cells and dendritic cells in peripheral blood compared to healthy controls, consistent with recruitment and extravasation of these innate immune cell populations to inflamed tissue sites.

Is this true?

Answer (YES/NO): YES